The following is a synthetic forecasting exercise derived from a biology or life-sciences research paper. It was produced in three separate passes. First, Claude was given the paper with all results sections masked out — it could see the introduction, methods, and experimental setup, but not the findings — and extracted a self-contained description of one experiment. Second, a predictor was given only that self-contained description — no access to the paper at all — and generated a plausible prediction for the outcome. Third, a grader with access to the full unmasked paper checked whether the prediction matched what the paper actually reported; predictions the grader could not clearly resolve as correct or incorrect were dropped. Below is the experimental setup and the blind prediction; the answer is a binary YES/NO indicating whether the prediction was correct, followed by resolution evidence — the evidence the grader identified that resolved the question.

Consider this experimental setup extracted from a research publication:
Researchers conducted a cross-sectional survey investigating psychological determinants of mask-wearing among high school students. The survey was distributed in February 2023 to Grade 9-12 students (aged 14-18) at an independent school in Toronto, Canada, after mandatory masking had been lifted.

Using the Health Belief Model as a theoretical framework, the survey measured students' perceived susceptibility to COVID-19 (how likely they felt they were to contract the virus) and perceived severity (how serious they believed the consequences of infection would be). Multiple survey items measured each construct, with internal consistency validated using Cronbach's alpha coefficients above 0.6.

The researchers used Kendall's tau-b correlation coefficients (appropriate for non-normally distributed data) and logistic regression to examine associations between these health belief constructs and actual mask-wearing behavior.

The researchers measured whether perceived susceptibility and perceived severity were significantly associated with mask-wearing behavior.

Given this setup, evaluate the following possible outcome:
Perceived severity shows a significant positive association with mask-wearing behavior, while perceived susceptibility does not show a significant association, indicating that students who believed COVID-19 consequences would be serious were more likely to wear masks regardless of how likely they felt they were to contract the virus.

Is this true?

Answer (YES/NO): NO